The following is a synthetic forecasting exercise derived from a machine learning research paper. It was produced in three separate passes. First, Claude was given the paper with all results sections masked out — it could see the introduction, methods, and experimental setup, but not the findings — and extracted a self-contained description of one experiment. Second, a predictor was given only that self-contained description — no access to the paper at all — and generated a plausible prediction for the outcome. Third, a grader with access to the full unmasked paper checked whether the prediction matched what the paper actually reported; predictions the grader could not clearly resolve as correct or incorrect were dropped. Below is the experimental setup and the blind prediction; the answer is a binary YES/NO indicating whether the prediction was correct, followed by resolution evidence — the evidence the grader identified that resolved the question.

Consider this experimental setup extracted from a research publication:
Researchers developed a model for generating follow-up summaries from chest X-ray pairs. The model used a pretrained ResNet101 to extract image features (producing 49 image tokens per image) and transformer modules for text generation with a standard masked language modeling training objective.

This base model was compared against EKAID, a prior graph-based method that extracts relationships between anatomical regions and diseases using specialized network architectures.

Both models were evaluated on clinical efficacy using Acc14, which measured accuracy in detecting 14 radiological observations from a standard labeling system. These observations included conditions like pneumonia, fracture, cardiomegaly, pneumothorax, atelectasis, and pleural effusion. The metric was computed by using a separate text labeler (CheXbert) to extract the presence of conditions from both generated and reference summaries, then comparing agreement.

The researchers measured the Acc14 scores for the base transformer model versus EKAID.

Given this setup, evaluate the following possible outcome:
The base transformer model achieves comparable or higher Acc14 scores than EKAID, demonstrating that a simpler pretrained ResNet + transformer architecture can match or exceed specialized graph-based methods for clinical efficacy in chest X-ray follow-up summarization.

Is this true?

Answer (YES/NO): NO